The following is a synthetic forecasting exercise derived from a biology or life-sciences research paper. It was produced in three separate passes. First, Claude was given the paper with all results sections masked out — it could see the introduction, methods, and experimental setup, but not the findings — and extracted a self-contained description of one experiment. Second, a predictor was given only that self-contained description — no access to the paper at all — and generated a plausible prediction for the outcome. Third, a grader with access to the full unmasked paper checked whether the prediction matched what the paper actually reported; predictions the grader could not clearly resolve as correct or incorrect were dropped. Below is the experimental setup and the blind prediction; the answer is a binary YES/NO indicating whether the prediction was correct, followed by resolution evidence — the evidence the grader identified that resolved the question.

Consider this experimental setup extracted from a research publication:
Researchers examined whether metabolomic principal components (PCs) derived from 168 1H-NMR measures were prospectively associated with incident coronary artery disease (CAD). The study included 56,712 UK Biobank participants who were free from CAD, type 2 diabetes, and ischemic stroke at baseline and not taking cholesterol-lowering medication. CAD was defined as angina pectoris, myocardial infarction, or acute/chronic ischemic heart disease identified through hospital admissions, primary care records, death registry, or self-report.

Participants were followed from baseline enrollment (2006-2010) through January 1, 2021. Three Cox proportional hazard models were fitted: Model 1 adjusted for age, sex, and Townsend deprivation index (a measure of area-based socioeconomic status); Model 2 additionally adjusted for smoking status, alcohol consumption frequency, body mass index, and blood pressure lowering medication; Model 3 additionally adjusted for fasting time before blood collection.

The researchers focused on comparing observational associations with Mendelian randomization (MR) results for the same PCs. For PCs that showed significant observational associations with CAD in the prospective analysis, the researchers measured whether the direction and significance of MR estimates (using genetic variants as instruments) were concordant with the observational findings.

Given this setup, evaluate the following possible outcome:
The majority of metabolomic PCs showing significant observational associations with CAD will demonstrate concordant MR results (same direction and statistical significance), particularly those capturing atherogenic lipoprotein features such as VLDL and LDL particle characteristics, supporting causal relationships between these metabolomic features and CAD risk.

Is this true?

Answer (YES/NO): YES